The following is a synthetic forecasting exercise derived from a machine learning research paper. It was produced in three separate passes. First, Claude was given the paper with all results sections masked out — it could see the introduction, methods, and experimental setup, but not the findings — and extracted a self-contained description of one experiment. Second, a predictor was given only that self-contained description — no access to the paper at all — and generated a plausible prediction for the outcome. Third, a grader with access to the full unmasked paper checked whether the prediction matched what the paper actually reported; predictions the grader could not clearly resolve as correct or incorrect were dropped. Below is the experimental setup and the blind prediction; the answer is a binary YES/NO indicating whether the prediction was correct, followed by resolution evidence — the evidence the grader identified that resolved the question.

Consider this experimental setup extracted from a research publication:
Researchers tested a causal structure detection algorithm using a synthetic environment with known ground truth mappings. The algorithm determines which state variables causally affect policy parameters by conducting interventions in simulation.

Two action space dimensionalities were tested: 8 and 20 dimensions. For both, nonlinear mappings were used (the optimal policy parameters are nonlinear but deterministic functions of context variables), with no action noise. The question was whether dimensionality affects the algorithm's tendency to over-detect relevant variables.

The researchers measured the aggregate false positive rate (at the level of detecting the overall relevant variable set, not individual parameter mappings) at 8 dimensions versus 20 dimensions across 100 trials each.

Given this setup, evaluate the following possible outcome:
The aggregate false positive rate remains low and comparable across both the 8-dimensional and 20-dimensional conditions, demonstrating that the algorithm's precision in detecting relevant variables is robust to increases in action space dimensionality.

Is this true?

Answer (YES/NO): YES